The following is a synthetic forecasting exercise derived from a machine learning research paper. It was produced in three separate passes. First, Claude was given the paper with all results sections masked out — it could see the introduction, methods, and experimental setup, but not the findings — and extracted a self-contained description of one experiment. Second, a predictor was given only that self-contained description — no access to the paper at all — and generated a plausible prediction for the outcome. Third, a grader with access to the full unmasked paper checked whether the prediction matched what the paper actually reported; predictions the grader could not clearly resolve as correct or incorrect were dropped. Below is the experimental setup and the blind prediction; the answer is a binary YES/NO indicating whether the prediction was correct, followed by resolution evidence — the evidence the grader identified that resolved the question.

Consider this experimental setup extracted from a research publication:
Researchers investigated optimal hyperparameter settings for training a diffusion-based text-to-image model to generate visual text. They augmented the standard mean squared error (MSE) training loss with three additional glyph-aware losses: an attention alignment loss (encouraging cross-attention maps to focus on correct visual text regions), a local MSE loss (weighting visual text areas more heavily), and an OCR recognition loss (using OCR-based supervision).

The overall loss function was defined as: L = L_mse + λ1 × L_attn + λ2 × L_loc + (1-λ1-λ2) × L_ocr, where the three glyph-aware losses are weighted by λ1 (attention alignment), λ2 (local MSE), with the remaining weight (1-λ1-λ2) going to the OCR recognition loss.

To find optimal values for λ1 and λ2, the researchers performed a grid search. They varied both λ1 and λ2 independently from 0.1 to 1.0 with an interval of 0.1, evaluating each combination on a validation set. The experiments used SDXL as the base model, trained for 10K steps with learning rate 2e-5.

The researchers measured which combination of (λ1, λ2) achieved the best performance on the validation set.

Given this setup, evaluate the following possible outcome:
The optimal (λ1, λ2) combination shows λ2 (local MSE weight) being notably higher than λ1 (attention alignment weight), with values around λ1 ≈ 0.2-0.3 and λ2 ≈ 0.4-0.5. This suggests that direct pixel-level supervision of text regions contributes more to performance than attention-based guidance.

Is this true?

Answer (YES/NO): NO